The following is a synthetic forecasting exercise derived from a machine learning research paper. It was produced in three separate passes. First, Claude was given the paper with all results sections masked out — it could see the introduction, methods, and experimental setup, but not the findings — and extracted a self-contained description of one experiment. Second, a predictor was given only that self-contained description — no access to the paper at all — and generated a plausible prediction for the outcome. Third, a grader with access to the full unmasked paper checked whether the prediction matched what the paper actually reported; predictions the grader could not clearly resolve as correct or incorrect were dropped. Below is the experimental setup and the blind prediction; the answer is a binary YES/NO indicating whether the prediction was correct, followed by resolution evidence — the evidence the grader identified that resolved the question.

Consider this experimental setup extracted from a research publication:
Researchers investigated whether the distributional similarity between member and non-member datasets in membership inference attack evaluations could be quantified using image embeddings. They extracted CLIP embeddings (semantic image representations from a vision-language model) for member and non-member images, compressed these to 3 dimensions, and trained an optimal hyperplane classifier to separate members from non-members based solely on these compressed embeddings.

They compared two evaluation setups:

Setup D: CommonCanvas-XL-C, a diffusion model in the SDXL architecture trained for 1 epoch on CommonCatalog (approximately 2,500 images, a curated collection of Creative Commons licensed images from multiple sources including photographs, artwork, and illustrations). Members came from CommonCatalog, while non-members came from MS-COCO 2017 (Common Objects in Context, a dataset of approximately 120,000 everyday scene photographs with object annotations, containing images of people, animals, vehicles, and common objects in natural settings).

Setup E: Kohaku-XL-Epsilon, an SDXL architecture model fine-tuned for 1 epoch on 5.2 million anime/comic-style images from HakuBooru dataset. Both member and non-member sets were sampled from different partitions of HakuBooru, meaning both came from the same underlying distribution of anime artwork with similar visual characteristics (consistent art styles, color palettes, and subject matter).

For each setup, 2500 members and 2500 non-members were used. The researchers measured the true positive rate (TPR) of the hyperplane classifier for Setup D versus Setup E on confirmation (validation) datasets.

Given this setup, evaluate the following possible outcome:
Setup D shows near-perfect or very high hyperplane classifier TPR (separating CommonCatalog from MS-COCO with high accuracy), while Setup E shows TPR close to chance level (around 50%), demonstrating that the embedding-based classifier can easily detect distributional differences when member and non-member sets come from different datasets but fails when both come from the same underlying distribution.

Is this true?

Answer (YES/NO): NO